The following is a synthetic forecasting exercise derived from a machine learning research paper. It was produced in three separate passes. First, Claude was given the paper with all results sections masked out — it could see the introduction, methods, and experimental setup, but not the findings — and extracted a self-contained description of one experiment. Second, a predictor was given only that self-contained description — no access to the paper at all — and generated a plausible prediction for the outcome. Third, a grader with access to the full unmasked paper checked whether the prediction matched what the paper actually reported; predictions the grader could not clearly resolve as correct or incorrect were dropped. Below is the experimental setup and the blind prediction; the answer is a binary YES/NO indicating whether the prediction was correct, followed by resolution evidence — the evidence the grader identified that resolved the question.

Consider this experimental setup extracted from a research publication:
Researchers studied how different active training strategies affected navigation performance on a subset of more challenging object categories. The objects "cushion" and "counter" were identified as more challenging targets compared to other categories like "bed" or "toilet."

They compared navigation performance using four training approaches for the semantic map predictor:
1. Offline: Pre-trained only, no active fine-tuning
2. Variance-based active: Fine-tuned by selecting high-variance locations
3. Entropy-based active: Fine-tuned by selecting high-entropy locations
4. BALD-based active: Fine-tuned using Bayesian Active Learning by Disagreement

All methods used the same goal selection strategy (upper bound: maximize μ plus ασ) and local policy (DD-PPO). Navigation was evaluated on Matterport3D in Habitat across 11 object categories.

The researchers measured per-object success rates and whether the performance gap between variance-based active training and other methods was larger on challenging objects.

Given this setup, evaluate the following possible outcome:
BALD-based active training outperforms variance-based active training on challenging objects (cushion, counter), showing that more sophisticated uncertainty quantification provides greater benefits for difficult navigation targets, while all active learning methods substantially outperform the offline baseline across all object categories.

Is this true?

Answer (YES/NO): NO